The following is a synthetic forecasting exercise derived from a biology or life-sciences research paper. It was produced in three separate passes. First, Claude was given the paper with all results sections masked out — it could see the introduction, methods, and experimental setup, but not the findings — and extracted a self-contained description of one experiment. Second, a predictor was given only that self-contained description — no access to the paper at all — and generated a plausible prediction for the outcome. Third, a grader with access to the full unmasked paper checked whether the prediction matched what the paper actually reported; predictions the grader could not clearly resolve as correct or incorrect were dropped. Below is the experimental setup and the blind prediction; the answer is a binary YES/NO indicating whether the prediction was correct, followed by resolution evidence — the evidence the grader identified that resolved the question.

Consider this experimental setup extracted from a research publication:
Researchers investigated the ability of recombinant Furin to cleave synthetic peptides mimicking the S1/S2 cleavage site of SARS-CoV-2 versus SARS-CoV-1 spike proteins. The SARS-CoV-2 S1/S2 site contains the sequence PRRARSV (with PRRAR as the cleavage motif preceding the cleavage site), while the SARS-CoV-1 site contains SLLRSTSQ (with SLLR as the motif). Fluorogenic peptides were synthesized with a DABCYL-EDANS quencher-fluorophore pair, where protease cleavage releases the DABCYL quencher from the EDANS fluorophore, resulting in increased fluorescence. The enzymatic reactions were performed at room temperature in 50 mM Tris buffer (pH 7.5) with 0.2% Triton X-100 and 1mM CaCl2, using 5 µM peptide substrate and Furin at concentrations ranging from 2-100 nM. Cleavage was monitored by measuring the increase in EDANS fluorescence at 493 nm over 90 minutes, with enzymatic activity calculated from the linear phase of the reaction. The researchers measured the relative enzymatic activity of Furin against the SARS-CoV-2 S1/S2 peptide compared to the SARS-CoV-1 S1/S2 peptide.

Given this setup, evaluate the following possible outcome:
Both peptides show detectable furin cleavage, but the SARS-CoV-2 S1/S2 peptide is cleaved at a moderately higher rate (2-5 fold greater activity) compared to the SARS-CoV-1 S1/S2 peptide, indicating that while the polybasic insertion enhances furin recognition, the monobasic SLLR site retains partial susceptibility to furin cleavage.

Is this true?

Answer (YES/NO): NO